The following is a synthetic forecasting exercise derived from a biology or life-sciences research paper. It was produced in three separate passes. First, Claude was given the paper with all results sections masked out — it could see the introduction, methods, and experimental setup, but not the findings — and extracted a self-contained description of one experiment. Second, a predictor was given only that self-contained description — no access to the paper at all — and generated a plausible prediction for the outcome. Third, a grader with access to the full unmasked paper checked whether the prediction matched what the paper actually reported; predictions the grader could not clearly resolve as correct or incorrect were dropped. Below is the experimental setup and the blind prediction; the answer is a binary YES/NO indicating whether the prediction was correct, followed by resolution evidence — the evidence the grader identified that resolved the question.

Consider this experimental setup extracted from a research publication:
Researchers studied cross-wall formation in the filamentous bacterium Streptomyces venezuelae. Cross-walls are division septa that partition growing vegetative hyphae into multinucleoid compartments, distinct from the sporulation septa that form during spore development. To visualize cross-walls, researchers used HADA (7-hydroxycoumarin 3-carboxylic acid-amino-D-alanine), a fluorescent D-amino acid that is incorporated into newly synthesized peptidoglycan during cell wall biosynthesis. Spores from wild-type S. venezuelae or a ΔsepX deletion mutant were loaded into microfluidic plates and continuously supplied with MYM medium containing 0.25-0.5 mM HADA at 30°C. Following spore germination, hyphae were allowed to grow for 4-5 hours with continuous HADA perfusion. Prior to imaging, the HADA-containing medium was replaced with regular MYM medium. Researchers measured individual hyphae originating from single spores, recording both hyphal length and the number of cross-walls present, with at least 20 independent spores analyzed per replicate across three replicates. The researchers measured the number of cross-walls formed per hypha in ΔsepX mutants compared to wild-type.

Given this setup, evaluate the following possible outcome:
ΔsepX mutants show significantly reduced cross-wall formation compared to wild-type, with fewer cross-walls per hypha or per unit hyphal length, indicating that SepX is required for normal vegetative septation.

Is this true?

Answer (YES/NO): YES